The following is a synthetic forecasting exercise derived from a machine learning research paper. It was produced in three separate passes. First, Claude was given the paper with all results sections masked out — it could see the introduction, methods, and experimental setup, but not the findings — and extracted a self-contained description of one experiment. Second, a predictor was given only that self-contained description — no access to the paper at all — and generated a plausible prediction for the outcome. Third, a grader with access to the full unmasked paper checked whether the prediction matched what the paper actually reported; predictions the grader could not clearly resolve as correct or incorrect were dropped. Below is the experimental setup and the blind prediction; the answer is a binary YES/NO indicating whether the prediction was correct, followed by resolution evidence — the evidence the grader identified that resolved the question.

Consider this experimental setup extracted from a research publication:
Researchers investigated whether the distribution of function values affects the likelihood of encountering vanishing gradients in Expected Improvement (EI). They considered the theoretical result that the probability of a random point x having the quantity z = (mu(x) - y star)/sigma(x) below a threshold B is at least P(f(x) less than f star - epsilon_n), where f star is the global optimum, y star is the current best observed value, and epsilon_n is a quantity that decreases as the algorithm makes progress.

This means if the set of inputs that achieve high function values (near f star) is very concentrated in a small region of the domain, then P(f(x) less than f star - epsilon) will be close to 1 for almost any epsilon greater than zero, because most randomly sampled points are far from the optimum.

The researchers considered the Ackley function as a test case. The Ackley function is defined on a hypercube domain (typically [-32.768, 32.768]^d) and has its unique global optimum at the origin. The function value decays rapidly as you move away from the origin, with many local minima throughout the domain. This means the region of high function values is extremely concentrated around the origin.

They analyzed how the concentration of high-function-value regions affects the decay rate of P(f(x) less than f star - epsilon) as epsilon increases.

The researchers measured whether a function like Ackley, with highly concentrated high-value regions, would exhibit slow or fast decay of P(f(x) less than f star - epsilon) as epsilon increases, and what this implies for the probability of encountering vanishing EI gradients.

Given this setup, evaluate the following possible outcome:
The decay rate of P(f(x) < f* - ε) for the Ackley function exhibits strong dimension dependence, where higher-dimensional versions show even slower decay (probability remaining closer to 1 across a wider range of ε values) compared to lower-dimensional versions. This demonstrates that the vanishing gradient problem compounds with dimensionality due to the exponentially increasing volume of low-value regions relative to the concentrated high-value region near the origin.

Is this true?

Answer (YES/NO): YES